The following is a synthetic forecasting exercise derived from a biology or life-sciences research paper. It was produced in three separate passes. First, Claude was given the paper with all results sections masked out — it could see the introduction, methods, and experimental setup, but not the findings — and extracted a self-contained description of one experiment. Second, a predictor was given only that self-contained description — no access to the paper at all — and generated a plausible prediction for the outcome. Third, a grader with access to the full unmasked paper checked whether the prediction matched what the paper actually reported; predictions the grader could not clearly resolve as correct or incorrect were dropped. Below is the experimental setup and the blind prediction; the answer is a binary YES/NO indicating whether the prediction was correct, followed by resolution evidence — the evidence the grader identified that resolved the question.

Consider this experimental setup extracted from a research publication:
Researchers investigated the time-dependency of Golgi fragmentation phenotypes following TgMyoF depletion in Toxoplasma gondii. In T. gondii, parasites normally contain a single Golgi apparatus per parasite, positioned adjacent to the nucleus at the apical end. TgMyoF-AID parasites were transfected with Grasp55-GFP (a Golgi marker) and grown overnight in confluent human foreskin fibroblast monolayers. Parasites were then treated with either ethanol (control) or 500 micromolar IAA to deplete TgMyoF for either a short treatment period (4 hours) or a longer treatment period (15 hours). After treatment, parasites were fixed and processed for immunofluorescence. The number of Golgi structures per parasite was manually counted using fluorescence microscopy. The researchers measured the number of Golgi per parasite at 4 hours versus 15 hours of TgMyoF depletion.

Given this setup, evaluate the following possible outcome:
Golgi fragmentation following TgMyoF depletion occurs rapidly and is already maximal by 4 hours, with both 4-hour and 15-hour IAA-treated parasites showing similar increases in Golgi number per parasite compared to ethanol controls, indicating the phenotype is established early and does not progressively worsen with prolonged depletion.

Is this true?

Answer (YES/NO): YES